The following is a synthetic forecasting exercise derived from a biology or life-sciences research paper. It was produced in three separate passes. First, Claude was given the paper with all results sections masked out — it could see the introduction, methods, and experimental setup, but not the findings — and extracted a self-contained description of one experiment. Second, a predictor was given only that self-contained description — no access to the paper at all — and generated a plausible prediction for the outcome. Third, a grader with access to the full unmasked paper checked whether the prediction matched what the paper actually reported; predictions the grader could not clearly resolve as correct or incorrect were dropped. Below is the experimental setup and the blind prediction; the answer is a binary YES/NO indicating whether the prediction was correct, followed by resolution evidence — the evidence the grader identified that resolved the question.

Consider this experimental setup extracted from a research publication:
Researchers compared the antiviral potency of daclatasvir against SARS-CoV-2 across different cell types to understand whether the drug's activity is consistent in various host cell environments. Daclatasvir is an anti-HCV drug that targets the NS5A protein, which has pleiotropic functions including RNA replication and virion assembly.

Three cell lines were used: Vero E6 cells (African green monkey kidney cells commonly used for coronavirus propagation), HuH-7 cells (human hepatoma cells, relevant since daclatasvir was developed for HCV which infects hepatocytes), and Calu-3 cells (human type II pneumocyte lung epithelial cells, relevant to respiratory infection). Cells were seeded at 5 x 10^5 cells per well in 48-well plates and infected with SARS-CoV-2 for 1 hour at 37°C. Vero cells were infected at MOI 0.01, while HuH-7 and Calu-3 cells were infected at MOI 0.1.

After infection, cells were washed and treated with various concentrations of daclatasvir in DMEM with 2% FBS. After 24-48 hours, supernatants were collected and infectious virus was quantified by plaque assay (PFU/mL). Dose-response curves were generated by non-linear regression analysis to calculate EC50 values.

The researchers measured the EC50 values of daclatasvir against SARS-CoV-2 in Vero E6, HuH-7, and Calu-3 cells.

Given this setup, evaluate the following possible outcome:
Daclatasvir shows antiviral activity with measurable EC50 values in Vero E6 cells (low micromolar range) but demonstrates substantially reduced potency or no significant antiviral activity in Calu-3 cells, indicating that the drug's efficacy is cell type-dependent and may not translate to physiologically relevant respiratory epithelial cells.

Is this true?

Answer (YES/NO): NO